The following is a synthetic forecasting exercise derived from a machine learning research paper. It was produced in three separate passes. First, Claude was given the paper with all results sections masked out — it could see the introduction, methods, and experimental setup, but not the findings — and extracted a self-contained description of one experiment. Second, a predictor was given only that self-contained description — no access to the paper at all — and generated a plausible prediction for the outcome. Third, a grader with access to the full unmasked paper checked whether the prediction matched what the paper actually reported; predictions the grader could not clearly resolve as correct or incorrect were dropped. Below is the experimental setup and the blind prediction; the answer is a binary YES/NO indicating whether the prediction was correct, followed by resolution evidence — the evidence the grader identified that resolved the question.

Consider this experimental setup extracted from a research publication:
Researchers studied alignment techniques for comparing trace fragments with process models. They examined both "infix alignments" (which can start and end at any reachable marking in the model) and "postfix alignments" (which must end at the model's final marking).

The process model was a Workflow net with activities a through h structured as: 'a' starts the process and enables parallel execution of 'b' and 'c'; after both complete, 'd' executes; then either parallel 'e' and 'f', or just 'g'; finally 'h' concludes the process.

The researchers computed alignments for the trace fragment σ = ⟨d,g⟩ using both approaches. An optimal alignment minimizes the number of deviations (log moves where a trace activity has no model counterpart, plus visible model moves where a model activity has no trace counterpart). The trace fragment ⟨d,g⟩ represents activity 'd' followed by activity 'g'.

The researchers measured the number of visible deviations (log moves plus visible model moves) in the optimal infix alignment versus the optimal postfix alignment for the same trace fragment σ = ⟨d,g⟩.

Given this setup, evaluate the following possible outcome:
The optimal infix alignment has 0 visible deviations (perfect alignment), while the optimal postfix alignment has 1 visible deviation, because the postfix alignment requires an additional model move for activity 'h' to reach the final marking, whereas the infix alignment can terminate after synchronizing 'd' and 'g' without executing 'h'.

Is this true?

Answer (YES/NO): YES